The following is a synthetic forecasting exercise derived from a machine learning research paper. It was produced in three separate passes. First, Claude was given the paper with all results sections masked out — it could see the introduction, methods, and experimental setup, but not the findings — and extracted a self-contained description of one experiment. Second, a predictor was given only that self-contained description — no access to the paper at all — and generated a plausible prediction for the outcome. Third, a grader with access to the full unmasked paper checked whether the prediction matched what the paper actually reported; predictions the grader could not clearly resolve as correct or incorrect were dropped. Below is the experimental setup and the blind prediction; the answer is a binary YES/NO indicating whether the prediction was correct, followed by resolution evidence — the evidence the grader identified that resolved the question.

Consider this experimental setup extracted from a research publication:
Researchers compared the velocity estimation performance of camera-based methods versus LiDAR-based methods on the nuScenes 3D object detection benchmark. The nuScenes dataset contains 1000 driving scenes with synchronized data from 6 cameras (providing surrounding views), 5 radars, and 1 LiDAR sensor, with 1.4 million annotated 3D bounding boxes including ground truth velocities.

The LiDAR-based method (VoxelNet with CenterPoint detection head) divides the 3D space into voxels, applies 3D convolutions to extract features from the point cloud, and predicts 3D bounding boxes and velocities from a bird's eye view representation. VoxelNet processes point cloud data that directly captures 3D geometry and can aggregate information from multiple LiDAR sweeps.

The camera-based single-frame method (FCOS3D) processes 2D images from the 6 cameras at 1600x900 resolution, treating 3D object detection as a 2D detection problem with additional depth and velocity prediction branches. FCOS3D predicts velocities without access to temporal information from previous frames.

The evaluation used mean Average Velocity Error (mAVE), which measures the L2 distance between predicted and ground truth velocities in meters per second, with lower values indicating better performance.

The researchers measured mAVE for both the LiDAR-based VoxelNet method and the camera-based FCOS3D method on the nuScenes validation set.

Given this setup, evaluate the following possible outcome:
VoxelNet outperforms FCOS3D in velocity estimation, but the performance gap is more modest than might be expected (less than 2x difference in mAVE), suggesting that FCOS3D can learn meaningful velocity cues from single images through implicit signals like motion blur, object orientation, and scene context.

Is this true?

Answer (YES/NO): NO